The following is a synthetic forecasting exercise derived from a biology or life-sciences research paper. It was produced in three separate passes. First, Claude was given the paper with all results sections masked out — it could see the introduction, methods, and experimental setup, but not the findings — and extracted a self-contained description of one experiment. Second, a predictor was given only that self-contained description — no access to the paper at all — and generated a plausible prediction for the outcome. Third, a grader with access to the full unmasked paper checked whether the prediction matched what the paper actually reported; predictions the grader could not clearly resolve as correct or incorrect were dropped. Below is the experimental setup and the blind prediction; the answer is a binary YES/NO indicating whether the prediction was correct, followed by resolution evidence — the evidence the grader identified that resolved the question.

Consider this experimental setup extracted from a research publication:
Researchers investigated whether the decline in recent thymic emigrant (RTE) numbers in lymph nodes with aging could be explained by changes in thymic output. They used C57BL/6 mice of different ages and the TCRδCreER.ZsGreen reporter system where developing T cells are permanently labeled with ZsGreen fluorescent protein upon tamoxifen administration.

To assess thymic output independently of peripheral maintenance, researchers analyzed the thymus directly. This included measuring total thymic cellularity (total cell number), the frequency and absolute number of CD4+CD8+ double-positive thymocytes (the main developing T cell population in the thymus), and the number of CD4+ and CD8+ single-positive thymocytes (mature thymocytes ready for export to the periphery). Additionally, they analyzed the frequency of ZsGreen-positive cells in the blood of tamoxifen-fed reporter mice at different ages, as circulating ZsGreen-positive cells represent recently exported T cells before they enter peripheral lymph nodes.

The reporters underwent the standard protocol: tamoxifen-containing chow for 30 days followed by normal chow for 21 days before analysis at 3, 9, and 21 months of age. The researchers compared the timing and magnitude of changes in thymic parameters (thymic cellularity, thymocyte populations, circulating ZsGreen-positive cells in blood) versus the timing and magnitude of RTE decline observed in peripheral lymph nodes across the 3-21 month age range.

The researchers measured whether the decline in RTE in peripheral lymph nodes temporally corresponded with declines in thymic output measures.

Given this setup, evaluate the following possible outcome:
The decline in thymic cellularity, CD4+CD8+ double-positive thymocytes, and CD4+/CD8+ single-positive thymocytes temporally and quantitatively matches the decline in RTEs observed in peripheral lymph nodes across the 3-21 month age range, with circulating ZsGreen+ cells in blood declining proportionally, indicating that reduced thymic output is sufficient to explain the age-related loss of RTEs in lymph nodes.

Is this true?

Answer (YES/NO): NO